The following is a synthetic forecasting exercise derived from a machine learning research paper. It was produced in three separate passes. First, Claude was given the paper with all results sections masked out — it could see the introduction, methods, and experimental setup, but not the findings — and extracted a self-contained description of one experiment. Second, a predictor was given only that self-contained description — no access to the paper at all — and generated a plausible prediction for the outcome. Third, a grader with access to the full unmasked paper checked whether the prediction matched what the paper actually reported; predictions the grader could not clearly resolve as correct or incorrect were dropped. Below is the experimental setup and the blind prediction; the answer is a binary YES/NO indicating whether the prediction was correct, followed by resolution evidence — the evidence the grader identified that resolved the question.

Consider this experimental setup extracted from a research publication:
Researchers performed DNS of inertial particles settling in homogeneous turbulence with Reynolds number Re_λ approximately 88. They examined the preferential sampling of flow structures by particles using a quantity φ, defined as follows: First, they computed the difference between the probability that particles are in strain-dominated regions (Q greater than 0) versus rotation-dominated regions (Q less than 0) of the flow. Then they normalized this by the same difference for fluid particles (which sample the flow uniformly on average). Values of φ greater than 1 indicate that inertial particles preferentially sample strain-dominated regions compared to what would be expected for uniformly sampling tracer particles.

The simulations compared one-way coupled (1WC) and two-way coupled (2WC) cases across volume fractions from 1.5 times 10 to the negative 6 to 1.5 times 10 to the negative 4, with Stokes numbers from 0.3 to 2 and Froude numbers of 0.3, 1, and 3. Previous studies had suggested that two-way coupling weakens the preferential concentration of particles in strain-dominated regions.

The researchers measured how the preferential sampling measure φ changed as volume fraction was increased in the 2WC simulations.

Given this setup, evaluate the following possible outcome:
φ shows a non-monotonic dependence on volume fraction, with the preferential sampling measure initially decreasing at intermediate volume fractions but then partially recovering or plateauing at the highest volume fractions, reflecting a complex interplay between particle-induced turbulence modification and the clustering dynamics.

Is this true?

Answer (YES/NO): NO